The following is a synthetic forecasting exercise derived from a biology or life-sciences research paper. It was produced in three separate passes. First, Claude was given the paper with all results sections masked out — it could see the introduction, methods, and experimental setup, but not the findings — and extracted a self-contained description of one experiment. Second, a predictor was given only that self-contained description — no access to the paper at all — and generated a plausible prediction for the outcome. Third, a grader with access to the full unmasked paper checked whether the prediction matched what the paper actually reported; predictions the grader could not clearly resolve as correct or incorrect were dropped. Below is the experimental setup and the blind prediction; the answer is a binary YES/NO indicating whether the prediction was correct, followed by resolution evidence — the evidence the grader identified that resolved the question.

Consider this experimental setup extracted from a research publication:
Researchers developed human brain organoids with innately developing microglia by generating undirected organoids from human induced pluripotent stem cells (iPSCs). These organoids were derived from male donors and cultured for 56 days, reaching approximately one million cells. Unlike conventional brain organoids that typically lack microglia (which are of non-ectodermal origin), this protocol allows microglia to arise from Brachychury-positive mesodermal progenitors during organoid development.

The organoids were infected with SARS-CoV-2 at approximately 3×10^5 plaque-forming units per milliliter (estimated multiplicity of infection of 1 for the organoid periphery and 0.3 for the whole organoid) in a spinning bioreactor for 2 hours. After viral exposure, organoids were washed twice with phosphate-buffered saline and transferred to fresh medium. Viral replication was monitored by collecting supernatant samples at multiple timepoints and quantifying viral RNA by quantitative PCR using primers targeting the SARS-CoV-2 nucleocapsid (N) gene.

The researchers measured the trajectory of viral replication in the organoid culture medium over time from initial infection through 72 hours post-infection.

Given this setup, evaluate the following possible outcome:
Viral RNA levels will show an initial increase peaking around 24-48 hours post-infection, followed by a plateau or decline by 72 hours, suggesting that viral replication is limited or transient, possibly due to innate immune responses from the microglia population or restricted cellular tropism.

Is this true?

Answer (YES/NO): NO